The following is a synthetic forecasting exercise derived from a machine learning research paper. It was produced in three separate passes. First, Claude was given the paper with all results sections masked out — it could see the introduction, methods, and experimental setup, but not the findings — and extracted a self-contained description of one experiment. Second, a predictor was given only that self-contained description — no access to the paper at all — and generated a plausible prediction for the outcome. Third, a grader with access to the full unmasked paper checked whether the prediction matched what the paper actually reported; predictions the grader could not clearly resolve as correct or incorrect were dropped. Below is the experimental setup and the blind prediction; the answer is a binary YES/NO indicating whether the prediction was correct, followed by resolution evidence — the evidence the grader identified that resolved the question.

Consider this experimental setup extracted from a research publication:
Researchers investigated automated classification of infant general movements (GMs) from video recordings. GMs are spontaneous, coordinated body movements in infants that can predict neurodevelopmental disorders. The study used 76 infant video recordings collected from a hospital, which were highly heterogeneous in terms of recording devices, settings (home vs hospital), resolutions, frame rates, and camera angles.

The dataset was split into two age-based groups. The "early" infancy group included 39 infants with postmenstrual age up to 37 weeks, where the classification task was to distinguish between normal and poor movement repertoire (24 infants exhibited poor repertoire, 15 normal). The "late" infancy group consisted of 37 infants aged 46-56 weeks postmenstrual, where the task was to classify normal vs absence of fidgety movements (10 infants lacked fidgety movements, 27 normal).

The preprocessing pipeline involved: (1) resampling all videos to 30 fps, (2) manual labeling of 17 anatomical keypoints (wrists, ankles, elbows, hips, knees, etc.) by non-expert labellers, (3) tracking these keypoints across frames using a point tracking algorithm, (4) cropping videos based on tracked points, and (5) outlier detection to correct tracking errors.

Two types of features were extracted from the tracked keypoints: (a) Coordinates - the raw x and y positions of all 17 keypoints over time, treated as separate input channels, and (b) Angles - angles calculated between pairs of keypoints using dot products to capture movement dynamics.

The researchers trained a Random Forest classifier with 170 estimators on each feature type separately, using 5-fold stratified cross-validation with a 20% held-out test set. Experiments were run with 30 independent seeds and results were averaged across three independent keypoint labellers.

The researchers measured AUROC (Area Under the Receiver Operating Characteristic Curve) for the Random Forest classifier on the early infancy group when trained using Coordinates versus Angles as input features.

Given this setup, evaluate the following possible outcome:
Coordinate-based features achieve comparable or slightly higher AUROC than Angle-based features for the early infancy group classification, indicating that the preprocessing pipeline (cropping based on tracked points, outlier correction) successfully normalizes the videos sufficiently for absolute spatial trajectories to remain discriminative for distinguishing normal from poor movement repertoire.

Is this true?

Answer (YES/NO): NO